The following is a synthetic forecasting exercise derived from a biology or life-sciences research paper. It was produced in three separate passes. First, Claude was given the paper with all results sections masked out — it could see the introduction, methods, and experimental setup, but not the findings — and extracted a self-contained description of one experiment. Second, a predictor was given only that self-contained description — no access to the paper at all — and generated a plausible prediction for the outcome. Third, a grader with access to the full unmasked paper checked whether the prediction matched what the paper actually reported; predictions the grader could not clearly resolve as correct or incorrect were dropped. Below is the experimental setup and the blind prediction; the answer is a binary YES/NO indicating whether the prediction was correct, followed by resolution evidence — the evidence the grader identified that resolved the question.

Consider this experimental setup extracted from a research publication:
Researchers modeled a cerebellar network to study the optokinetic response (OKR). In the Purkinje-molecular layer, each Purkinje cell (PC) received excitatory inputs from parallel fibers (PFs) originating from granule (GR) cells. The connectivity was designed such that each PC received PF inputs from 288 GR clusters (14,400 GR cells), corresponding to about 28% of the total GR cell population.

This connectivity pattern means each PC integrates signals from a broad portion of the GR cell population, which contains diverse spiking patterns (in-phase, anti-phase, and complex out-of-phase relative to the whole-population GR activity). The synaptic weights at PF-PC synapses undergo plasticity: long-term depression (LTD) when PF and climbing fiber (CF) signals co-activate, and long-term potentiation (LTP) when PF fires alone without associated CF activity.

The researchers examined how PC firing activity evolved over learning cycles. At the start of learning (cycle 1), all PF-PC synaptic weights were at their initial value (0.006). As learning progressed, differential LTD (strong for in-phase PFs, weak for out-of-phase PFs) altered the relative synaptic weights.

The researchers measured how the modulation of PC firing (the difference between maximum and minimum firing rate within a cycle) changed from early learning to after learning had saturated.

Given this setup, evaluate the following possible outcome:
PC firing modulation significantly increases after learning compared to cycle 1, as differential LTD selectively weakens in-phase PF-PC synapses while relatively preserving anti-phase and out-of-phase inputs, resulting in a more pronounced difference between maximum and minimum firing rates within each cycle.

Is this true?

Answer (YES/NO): YES